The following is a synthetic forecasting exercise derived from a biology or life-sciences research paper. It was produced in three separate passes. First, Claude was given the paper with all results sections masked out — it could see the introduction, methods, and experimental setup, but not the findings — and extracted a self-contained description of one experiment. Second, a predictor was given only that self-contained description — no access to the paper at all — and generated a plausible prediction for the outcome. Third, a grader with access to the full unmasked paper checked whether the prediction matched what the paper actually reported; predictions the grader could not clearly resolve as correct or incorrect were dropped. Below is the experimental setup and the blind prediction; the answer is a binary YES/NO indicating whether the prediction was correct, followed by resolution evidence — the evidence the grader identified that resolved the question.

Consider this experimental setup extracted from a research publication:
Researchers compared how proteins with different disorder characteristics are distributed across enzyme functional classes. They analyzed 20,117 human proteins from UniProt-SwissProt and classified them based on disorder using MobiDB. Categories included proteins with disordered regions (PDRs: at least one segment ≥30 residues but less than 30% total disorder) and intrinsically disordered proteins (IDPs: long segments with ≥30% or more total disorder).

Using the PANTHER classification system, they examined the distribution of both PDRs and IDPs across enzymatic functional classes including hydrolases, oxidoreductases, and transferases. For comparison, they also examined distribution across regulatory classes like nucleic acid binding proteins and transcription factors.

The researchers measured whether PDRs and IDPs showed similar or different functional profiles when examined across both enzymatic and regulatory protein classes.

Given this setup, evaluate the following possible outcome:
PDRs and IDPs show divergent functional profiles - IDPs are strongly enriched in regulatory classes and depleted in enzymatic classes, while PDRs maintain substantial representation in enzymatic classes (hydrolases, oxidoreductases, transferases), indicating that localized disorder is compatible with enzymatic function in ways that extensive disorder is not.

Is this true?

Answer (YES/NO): NO